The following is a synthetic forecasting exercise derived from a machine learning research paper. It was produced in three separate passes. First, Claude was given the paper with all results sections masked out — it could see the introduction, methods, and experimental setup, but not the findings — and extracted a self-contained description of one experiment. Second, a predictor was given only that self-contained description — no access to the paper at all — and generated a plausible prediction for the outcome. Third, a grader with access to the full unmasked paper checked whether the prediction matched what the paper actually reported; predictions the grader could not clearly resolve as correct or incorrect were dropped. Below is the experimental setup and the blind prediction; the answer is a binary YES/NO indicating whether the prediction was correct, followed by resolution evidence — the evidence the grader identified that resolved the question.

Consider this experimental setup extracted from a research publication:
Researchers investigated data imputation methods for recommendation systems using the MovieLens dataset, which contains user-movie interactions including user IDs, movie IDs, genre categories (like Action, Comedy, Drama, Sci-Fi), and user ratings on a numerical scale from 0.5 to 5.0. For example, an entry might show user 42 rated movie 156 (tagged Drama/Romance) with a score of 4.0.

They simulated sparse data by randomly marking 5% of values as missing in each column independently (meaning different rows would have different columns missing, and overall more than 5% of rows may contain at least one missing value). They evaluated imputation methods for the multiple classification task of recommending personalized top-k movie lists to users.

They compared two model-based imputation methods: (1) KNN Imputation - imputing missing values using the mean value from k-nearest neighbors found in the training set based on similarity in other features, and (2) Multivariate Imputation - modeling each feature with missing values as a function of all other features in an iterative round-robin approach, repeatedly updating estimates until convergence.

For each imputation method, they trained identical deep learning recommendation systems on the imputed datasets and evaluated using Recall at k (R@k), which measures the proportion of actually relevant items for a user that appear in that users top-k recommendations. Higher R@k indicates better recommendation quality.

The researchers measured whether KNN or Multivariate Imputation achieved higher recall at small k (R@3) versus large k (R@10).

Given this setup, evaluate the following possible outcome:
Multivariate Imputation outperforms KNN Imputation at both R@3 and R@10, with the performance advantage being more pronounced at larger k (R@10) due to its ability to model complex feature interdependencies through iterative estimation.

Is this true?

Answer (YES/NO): NO